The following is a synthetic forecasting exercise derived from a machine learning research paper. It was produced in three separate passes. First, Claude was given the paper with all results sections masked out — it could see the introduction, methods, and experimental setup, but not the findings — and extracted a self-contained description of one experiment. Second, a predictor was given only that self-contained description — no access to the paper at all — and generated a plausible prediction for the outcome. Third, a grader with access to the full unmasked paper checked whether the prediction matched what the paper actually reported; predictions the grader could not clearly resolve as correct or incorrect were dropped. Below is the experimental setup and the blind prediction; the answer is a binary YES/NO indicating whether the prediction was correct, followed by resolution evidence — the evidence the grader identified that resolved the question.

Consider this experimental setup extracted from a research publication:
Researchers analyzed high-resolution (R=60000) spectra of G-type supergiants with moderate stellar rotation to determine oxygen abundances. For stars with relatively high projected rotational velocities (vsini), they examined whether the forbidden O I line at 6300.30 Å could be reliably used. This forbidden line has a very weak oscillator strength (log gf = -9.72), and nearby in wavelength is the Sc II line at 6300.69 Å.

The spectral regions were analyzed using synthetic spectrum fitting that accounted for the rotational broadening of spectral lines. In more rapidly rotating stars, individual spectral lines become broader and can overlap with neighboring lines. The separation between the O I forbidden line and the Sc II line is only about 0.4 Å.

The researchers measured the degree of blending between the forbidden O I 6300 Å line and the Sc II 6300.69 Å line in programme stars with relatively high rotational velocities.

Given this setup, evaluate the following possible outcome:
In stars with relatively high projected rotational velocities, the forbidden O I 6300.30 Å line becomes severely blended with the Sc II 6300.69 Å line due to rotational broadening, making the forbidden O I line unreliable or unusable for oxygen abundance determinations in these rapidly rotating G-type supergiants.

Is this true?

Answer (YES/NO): YES